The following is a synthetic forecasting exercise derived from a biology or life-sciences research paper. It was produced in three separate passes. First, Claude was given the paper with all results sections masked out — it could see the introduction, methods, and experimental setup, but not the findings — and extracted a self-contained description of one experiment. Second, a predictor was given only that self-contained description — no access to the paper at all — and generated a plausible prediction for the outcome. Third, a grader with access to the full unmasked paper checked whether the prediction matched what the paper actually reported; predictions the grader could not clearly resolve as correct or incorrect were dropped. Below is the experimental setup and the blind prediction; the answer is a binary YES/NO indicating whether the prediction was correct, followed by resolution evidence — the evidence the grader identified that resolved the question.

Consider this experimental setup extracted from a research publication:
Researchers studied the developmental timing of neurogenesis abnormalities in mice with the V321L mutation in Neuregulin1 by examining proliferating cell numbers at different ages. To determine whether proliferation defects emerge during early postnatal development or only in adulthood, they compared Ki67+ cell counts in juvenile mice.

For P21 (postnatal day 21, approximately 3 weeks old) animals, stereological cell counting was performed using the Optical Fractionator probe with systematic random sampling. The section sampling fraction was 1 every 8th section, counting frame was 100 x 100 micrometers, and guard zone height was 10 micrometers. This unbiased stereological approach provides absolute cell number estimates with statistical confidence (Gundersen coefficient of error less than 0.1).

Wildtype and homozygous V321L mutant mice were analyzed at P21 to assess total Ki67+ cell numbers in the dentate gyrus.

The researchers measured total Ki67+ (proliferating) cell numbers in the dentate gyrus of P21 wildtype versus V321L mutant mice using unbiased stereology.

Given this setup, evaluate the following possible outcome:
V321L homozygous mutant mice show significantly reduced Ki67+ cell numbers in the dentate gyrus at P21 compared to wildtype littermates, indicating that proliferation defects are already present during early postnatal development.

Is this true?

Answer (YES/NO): YES